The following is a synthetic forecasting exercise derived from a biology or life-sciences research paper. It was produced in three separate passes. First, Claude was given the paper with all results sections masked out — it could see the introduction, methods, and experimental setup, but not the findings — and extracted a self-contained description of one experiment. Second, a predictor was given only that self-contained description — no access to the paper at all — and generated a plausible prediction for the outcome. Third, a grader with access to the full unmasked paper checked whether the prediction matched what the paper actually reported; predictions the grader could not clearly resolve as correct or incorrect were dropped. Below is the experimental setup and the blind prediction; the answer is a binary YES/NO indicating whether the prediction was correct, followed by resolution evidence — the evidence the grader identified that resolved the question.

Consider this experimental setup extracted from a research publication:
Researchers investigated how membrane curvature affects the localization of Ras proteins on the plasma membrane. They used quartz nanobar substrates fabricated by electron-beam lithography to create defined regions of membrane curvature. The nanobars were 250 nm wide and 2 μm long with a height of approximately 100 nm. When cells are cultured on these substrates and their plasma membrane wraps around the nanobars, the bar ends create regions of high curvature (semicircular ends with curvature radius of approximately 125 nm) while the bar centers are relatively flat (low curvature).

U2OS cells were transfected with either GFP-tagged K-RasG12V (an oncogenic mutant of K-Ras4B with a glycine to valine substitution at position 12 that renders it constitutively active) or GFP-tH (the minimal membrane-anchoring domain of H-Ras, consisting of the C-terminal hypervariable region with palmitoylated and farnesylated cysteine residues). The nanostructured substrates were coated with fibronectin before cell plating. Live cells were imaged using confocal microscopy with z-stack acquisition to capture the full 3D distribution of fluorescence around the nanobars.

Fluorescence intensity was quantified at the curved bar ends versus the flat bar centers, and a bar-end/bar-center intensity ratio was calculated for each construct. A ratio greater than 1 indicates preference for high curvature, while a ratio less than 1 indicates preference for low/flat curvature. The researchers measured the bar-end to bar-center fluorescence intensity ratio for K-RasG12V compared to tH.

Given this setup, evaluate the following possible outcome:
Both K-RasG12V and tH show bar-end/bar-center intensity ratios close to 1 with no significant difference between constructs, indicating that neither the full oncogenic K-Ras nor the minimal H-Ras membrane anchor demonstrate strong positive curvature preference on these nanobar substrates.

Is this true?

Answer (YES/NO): NO